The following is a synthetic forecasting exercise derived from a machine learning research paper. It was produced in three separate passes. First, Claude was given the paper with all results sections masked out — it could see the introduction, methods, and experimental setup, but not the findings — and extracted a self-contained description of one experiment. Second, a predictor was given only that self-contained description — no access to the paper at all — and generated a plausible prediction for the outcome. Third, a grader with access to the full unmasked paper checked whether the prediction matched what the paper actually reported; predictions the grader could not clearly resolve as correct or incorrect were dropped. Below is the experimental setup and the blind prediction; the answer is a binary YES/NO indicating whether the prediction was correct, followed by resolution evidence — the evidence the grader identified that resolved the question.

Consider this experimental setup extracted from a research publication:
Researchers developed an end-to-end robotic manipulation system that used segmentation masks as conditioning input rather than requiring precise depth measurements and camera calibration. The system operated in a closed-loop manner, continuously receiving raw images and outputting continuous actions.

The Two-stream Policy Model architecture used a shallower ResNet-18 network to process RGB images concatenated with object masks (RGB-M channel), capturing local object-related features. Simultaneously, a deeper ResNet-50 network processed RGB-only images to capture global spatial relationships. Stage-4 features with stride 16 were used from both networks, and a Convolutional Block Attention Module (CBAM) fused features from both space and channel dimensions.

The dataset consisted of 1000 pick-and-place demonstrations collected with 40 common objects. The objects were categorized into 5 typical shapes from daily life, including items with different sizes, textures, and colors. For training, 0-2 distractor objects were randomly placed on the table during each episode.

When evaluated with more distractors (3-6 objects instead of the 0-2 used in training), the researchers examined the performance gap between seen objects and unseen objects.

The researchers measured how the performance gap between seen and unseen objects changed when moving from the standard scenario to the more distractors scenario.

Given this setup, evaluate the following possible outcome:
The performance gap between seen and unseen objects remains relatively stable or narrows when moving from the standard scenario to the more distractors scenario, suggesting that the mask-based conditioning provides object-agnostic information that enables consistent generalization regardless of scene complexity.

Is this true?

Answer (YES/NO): NO